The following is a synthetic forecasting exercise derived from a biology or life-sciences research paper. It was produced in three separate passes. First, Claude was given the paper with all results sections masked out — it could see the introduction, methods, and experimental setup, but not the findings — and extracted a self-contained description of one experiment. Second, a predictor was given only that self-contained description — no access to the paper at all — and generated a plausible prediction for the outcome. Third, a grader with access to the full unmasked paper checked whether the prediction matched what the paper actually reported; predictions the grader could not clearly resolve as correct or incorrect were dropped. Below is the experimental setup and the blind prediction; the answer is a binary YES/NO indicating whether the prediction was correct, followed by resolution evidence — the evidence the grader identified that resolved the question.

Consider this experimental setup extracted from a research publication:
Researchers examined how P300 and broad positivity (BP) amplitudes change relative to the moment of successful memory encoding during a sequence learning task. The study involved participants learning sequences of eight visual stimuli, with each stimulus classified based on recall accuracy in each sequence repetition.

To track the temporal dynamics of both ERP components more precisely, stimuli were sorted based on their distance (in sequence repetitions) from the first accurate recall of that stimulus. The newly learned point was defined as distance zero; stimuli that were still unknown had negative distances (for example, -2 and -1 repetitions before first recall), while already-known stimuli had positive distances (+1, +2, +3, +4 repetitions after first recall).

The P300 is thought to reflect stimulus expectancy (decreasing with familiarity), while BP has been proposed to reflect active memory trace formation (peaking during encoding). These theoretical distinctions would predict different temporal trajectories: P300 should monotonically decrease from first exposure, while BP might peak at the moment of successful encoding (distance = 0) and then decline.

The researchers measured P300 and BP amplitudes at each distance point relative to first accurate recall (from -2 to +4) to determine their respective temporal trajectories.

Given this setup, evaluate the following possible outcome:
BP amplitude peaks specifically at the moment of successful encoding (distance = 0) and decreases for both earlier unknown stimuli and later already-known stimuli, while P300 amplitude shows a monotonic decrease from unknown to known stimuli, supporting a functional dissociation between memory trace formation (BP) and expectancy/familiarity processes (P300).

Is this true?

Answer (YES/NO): NO